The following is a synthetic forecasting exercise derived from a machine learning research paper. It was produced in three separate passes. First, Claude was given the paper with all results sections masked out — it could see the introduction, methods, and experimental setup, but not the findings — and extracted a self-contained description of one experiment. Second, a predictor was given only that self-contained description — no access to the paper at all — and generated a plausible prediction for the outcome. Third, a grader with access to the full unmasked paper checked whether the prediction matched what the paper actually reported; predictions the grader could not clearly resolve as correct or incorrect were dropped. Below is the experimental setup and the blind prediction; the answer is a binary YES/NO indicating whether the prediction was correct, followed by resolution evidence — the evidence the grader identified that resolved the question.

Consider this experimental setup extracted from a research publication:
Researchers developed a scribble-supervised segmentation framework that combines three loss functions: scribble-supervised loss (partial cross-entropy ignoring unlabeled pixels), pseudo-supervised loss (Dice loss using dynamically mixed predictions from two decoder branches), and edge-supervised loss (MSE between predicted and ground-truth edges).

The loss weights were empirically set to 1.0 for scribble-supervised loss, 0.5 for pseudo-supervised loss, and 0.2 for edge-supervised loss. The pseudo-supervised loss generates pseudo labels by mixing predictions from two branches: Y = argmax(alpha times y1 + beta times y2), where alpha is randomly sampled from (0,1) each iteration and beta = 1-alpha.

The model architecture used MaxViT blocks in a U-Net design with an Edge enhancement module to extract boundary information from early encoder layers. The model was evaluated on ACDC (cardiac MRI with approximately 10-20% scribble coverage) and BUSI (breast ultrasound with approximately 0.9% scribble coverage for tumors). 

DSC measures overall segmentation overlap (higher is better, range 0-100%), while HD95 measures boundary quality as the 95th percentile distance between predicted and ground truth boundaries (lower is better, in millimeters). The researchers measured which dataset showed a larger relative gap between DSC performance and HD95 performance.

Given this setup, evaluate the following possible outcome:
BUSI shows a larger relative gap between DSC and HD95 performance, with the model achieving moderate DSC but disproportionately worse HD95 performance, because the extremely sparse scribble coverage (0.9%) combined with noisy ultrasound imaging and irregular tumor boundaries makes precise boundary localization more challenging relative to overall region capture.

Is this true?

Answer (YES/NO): YES